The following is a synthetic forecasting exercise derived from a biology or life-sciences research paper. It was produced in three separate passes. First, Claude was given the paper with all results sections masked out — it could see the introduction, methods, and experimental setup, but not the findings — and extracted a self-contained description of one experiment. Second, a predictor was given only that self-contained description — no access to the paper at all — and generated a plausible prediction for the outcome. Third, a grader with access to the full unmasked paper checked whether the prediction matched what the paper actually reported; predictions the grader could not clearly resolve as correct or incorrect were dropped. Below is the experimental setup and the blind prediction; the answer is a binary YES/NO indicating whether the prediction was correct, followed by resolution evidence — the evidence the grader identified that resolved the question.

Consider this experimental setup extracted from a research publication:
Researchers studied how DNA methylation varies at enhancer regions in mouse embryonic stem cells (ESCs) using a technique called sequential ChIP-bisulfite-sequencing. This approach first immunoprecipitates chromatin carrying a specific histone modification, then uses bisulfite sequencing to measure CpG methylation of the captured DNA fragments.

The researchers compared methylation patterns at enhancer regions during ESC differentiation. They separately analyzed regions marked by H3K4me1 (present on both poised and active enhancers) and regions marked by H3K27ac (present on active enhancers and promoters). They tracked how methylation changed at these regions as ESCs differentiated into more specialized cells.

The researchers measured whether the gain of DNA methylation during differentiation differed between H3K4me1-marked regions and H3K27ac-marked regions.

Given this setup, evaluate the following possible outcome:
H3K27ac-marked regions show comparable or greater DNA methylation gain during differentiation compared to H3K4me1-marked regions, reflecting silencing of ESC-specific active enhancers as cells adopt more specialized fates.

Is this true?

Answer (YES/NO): NO